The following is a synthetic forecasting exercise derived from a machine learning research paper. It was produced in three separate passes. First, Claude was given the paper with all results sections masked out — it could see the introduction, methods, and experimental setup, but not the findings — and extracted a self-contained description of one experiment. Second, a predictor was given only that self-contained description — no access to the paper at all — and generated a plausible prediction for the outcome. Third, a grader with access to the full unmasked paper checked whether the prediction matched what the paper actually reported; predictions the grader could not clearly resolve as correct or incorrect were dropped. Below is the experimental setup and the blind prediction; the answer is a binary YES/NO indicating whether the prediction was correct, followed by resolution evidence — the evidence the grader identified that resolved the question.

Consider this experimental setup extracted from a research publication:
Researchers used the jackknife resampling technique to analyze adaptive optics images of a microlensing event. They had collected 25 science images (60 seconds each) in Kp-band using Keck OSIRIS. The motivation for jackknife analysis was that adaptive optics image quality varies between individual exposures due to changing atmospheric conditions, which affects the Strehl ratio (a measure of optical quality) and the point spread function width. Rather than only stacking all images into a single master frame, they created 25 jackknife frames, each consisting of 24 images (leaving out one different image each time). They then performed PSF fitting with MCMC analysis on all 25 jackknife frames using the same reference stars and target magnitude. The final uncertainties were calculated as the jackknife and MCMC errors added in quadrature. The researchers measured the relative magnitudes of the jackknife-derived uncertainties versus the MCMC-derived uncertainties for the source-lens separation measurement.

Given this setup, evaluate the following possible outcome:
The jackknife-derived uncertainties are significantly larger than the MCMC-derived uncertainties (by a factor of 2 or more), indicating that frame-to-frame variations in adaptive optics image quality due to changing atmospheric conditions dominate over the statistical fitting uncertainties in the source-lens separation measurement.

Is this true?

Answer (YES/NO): NO